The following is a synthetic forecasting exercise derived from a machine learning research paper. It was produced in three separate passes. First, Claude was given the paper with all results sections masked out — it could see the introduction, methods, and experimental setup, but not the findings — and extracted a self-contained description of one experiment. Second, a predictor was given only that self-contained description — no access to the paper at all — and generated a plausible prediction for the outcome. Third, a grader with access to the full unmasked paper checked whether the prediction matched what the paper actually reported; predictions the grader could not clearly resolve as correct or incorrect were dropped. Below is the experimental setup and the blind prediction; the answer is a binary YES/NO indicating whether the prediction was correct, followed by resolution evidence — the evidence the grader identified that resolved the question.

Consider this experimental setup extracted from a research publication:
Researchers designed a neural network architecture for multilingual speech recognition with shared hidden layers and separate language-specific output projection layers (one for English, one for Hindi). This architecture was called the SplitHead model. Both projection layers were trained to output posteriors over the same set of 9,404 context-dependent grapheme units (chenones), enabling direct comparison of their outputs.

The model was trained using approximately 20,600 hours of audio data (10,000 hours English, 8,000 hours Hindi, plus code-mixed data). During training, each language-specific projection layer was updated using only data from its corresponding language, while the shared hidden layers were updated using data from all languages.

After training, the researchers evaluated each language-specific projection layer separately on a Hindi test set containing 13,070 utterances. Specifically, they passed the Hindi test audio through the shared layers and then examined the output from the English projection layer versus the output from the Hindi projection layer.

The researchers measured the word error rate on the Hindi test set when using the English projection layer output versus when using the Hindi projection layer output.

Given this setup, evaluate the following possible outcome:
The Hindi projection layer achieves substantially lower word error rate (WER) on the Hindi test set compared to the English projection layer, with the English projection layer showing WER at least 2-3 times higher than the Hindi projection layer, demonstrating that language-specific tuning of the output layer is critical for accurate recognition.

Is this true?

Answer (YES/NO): NO